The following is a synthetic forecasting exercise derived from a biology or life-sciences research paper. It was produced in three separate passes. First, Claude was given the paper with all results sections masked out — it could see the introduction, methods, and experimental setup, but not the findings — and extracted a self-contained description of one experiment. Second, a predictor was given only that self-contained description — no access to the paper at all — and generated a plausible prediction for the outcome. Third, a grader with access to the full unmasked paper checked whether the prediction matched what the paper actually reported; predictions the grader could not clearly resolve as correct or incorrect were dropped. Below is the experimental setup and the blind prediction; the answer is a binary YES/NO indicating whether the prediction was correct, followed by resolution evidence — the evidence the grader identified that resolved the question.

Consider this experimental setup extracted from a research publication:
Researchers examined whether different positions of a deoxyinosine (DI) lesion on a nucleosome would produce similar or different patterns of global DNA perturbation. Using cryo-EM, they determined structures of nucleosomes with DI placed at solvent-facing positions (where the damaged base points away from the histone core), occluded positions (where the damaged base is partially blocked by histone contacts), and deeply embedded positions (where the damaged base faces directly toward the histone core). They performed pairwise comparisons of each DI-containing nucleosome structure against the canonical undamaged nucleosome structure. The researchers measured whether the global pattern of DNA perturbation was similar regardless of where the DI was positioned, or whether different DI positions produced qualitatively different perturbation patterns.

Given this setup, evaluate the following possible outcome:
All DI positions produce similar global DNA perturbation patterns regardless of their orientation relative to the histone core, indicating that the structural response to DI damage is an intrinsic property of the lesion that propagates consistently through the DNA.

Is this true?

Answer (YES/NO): YES